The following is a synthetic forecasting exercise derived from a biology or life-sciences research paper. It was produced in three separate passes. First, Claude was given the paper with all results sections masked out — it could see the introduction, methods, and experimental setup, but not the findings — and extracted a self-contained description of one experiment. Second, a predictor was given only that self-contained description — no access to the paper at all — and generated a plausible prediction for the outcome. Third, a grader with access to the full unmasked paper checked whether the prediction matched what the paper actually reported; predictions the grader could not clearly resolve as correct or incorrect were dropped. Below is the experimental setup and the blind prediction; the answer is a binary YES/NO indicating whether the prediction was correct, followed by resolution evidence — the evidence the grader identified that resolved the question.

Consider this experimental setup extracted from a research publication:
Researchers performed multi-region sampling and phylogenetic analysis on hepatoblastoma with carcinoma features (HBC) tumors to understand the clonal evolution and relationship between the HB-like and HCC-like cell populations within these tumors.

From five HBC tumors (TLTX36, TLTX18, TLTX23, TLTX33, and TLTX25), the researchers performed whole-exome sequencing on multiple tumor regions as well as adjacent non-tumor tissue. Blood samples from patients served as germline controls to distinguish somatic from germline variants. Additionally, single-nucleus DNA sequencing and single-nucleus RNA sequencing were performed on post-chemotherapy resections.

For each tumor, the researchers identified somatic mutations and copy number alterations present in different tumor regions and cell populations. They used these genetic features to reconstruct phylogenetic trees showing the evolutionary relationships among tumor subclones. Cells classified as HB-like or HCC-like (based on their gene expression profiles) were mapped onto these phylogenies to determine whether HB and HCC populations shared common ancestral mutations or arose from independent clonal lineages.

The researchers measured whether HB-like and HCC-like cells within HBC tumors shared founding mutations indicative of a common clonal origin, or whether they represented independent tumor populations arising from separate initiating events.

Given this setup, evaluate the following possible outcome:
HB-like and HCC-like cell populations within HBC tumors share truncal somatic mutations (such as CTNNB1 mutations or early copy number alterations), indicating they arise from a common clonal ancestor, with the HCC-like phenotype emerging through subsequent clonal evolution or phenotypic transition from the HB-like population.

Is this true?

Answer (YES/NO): YES